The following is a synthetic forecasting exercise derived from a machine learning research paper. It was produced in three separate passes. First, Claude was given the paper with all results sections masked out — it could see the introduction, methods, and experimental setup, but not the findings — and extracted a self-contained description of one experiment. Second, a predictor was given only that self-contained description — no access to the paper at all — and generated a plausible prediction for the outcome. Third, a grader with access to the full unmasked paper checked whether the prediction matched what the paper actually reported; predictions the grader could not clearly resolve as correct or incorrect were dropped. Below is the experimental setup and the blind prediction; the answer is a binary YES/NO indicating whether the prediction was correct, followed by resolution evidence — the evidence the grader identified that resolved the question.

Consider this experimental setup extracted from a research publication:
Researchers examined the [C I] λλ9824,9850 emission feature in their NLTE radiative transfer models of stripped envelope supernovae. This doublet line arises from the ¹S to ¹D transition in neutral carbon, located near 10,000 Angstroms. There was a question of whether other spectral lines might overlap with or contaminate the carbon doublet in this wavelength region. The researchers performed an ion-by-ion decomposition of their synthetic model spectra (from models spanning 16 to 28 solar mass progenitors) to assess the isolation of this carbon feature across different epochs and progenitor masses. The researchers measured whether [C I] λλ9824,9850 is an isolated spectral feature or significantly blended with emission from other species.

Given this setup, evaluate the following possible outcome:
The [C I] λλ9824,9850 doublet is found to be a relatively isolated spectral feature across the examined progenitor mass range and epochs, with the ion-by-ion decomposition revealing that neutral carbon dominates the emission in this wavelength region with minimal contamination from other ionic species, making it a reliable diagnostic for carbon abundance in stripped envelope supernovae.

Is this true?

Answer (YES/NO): YES